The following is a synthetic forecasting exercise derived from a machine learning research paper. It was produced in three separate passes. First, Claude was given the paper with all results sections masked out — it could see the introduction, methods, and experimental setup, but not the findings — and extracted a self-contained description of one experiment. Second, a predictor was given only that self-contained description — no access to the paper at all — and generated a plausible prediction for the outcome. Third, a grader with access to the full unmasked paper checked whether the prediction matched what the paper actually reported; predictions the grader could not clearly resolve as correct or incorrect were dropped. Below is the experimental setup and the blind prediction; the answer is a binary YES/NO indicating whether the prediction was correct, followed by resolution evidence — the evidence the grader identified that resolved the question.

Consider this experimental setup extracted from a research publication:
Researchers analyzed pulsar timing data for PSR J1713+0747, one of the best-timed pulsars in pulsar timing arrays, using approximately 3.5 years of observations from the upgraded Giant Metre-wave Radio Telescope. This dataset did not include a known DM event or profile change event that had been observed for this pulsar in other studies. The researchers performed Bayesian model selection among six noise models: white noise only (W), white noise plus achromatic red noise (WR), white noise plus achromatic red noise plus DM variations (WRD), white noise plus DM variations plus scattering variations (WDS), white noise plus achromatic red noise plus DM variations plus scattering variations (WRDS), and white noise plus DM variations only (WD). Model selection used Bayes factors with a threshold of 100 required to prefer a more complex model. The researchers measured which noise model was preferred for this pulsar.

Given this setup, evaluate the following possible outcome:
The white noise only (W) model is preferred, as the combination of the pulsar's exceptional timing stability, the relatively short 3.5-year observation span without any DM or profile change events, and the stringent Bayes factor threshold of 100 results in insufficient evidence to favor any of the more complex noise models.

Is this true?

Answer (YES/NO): NO